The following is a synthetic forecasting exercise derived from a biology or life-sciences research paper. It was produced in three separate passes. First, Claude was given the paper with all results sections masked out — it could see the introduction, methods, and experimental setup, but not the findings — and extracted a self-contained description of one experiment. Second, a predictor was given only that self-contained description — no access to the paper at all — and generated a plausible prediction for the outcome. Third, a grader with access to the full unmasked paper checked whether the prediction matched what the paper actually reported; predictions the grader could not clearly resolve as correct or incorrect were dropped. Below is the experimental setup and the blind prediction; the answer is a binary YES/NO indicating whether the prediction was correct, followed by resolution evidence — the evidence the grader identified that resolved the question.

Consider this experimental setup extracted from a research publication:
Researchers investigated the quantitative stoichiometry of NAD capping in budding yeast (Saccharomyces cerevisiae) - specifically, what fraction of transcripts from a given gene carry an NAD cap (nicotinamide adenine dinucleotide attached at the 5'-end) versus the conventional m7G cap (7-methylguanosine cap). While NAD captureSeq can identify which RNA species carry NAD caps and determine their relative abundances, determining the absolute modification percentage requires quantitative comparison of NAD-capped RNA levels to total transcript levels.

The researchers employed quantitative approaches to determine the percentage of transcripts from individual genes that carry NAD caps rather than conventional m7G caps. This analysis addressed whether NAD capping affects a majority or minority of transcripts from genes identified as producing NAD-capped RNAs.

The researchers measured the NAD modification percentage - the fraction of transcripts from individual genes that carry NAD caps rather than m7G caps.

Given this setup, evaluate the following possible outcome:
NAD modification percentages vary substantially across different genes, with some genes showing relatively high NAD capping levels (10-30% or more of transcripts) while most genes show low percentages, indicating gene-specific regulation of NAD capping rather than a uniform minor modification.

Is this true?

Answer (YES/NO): NO